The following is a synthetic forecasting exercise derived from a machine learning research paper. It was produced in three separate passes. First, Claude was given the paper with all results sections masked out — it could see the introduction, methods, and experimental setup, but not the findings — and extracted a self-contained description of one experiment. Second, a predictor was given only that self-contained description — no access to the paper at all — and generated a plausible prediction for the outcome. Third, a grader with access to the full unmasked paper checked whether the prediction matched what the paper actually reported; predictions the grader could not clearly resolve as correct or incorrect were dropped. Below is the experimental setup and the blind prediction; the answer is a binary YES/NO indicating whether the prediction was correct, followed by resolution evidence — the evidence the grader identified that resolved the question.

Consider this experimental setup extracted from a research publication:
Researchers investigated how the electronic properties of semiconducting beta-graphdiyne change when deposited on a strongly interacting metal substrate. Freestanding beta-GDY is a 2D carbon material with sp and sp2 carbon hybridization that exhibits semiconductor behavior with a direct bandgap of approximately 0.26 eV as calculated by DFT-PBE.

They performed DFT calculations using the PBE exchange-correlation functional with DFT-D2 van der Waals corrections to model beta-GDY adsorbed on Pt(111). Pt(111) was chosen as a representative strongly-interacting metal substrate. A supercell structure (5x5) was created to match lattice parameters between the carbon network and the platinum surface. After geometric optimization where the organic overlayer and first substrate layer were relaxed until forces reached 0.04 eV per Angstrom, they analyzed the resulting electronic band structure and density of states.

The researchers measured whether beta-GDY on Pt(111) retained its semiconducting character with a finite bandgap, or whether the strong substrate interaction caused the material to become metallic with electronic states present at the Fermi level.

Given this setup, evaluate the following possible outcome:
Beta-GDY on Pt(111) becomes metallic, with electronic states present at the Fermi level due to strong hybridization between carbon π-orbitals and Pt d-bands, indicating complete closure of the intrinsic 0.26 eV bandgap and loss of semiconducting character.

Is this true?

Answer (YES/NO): YES